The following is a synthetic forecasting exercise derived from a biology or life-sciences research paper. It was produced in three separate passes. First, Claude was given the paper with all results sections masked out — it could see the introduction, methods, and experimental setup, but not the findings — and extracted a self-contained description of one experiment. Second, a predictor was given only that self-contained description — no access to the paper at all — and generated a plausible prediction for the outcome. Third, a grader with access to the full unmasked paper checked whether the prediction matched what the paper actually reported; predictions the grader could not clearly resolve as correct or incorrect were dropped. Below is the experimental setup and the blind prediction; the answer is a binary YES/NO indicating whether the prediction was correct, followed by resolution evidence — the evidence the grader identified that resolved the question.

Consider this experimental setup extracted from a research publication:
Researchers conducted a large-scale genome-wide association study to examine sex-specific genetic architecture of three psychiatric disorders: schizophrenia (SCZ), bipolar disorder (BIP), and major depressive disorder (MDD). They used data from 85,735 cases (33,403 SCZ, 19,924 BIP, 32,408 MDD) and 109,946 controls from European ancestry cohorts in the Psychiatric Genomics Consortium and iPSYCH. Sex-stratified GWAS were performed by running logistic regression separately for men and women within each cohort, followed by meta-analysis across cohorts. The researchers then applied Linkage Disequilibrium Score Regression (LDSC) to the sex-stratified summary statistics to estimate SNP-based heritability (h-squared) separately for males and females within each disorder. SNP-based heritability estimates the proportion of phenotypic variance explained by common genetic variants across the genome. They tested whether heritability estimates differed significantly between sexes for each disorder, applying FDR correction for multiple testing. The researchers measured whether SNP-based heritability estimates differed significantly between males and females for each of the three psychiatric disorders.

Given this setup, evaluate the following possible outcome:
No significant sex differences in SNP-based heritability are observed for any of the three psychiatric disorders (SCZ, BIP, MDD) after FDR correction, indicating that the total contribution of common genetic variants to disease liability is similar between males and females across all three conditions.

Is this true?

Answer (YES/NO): NO